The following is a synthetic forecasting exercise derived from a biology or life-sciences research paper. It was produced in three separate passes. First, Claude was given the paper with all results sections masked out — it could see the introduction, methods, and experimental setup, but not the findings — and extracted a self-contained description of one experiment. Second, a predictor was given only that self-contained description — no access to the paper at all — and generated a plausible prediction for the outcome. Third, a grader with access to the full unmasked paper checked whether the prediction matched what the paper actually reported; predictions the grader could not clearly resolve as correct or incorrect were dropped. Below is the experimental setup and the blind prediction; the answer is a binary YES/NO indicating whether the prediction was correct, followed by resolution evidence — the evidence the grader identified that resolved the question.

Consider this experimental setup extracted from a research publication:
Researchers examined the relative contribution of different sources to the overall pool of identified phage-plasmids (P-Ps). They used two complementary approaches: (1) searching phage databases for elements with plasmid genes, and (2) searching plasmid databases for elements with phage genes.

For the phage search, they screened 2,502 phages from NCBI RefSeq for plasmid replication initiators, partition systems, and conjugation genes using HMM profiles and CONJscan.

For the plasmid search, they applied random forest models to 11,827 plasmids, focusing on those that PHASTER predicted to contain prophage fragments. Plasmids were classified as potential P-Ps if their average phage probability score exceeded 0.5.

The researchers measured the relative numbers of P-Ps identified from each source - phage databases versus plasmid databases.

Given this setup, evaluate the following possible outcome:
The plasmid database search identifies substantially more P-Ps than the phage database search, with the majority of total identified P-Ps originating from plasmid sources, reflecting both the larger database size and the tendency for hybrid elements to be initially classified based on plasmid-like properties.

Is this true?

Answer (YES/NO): YES